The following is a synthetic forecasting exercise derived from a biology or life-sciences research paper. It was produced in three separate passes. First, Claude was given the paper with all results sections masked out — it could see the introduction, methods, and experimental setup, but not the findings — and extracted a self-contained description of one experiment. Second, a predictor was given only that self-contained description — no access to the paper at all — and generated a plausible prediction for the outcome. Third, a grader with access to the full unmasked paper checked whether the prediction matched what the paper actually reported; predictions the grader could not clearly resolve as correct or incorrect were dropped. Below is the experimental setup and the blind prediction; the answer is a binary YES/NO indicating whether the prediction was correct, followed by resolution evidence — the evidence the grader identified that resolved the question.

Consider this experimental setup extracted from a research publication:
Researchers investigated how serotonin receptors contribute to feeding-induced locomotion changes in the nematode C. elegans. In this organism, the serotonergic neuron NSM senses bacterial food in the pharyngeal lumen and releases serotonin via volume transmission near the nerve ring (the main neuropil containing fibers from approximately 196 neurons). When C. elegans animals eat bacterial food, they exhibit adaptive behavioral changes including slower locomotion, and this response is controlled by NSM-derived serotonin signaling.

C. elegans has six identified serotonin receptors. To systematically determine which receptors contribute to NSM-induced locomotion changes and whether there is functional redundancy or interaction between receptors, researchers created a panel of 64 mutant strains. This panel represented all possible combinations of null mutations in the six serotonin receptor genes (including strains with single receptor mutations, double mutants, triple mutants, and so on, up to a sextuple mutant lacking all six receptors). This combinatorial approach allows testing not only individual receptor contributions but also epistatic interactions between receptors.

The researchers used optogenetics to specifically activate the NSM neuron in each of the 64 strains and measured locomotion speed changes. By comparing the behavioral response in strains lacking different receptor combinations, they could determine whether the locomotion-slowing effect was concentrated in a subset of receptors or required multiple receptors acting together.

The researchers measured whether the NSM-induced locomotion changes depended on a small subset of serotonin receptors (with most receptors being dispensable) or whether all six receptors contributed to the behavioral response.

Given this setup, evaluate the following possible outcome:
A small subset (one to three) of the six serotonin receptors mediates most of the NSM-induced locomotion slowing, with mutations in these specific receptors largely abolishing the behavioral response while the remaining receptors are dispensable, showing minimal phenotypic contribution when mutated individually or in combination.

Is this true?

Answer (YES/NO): NO